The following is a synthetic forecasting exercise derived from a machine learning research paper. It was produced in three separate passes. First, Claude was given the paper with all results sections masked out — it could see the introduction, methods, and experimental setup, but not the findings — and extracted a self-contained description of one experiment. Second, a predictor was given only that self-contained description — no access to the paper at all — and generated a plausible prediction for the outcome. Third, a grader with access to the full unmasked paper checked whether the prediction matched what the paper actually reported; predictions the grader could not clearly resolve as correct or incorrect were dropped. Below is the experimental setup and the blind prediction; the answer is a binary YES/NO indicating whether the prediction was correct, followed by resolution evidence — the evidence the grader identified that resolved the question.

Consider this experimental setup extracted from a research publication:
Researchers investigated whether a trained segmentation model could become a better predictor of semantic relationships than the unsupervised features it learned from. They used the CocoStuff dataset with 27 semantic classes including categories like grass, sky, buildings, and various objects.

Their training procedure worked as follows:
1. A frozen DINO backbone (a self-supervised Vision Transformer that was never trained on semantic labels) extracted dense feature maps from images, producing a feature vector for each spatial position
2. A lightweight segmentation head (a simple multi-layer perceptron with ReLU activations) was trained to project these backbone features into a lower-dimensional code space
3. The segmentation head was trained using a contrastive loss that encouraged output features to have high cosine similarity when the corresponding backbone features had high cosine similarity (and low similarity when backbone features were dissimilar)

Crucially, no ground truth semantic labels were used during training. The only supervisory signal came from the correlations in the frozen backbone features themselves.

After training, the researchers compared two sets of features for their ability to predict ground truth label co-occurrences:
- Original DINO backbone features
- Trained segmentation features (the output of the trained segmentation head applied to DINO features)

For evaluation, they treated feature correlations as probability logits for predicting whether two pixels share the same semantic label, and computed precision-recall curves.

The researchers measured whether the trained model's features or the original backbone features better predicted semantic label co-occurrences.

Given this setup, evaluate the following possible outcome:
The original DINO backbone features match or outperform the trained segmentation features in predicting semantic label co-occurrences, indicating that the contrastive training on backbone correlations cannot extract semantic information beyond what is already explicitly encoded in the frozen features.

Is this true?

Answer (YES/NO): NO